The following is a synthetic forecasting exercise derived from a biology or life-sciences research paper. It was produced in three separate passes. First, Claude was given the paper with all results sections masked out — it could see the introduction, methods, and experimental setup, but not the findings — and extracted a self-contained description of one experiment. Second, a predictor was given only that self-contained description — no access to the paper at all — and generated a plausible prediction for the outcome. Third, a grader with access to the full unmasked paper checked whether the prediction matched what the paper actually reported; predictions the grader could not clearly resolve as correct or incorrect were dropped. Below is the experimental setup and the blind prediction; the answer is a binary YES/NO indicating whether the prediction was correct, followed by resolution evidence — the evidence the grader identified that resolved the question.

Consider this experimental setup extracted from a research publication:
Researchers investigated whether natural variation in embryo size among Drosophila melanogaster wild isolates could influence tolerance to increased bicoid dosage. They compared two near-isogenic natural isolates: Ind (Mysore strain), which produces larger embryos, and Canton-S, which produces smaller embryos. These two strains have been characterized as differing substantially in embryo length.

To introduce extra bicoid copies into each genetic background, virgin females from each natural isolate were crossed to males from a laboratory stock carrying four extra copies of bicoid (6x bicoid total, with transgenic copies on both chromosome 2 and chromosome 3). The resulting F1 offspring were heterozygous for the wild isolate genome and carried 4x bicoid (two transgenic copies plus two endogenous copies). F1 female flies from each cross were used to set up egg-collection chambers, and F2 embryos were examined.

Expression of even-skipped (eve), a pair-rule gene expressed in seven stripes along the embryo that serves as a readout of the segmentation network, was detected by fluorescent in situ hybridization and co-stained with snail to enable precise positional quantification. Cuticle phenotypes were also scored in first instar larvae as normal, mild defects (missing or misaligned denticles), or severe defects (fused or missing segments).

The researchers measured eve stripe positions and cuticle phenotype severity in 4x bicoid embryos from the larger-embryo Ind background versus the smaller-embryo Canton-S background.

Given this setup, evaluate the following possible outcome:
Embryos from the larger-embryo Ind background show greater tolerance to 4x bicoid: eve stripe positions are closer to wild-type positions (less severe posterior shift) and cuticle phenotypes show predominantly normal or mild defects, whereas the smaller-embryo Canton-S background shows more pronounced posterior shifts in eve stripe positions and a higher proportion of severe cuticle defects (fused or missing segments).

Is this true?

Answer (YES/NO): YES